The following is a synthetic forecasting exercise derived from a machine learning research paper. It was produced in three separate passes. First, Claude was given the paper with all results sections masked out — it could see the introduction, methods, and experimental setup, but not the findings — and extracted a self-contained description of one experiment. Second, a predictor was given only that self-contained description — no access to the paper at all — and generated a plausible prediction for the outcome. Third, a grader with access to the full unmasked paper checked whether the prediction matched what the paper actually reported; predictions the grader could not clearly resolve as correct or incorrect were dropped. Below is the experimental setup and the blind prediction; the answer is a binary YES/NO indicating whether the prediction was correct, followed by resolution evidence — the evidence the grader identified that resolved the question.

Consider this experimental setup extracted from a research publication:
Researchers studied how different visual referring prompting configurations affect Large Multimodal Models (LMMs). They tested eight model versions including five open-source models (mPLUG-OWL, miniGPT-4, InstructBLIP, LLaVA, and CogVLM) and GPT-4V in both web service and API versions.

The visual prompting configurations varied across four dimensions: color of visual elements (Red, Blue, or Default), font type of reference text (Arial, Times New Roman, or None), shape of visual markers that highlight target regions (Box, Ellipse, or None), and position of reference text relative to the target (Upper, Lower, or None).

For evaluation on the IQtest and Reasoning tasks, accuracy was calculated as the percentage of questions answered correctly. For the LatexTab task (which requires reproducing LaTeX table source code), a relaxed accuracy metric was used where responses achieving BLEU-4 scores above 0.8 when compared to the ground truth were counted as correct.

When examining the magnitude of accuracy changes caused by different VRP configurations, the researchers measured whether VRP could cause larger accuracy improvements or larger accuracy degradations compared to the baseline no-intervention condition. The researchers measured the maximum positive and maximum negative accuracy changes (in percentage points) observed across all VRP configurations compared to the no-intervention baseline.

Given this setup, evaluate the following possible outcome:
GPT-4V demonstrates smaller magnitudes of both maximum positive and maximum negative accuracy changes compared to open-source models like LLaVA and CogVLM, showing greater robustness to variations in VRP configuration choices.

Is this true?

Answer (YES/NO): NO